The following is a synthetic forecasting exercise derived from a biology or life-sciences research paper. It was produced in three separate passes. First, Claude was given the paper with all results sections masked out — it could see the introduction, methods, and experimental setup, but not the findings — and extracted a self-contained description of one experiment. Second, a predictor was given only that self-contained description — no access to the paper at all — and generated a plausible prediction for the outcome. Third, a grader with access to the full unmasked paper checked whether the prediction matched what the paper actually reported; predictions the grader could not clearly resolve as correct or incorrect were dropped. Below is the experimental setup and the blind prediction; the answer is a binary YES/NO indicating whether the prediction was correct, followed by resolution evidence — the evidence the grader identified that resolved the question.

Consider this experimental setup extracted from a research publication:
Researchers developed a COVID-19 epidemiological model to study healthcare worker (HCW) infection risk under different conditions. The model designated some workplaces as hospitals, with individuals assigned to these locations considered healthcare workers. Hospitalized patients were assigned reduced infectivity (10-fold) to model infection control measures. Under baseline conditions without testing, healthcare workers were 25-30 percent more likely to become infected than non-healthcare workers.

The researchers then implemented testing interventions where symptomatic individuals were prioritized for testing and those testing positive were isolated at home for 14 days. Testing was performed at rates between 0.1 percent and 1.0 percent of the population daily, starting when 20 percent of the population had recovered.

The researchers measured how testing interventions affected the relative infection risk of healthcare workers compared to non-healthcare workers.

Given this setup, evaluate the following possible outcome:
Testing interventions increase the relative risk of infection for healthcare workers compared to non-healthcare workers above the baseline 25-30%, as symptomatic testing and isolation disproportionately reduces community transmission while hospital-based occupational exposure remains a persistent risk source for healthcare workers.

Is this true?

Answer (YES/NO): YES